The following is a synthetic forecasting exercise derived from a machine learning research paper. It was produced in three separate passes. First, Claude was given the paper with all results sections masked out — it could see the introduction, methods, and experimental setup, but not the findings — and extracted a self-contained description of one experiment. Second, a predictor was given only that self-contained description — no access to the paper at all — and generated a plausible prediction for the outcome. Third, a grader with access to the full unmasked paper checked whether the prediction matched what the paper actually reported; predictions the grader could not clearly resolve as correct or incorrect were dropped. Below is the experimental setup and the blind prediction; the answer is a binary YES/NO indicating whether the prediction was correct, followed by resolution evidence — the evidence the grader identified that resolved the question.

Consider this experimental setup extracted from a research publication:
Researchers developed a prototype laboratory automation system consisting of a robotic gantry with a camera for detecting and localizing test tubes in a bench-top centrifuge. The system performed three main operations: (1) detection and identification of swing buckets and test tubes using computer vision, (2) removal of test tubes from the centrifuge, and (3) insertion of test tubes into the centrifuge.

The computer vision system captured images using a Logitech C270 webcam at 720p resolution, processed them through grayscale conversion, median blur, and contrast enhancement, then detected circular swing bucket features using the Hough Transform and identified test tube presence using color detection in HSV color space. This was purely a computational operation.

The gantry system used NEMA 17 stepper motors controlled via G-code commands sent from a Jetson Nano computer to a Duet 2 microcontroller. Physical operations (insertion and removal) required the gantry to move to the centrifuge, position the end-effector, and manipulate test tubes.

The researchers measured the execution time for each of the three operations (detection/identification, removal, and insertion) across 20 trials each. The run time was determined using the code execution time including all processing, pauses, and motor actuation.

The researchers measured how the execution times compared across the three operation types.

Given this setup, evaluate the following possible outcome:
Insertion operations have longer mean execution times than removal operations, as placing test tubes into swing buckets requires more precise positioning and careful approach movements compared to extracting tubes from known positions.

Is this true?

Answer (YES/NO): NO